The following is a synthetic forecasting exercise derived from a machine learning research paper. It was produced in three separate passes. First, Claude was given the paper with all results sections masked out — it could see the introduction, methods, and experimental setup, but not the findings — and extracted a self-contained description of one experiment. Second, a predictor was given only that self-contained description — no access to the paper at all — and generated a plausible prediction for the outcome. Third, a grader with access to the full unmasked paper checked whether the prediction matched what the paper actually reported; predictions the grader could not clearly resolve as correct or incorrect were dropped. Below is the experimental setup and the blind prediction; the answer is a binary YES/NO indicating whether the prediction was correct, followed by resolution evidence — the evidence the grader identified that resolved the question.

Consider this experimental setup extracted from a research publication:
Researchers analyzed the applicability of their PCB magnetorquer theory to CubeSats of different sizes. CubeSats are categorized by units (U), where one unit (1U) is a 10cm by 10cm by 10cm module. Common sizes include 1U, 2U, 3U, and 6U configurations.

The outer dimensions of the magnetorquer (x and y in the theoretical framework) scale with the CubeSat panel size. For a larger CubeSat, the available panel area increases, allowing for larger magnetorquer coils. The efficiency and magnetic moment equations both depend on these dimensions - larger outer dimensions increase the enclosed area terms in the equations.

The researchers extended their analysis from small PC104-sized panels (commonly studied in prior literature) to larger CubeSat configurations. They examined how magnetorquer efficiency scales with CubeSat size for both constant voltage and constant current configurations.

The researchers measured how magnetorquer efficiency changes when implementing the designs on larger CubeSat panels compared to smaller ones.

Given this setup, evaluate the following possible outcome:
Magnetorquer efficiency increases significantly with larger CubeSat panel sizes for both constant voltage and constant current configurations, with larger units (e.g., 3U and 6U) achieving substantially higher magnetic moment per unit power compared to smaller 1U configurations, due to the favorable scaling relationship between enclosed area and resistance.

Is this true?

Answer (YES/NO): YES